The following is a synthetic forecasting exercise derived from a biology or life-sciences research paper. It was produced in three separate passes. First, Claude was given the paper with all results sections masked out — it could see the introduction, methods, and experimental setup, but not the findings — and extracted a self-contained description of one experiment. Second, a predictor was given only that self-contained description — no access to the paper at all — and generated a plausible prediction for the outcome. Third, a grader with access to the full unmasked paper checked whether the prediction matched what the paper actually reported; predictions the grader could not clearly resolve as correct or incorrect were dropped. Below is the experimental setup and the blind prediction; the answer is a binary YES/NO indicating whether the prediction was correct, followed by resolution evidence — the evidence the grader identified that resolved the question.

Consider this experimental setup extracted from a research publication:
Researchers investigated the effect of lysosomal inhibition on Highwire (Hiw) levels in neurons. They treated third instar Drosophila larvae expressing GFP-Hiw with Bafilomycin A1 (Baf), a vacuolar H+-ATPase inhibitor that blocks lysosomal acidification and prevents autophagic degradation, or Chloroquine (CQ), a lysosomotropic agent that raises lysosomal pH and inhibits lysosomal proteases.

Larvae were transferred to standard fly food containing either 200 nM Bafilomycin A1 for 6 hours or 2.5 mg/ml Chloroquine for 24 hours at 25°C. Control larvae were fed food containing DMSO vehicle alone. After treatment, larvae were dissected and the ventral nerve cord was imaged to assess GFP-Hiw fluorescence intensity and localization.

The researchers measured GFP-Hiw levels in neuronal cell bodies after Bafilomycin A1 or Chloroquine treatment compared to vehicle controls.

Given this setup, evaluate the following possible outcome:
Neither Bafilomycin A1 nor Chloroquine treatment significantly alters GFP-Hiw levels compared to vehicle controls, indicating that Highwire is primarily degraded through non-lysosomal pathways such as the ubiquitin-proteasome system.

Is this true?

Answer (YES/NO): NO